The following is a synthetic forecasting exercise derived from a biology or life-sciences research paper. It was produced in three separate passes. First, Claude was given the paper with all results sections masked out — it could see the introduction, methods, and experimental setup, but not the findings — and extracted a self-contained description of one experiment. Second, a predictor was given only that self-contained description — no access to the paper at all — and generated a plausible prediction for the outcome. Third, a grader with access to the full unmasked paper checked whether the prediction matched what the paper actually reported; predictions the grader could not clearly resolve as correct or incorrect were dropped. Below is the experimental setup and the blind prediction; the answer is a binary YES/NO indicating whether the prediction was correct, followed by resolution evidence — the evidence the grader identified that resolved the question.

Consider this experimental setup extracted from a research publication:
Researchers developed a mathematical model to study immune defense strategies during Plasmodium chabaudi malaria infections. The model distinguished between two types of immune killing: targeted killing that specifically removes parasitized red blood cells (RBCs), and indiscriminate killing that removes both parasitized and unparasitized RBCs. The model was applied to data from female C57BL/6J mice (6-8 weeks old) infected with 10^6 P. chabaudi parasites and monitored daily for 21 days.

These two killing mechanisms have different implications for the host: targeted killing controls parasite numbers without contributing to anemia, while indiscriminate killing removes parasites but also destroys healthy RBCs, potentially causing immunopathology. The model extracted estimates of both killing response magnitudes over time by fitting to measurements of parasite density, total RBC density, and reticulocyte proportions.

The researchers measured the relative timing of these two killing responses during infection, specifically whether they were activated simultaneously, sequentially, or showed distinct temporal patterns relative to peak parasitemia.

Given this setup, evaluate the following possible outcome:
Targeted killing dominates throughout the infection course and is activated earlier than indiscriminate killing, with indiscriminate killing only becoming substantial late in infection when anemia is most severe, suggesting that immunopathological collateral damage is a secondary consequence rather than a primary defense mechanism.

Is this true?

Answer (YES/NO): NO